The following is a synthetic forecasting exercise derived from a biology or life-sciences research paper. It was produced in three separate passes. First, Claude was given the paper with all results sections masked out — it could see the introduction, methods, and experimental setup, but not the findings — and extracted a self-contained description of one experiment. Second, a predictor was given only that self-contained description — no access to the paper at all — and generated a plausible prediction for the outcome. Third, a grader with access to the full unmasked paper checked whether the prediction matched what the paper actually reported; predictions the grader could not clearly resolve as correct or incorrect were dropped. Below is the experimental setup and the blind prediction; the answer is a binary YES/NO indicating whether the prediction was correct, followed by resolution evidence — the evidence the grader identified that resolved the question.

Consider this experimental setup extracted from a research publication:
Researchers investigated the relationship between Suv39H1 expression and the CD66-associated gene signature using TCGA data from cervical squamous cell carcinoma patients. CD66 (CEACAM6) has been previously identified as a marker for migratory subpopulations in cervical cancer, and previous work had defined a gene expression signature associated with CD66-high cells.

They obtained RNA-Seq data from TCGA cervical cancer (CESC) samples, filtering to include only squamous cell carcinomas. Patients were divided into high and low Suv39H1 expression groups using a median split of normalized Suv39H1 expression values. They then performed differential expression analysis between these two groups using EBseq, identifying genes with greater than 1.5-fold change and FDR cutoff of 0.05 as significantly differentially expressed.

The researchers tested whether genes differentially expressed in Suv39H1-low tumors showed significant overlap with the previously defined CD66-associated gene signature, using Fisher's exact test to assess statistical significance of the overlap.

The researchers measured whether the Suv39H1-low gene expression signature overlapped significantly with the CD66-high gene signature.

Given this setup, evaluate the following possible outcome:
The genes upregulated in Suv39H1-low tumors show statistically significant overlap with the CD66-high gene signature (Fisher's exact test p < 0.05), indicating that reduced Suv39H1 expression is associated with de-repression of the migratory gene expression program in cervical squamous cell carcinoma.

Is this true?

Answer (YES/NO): YES